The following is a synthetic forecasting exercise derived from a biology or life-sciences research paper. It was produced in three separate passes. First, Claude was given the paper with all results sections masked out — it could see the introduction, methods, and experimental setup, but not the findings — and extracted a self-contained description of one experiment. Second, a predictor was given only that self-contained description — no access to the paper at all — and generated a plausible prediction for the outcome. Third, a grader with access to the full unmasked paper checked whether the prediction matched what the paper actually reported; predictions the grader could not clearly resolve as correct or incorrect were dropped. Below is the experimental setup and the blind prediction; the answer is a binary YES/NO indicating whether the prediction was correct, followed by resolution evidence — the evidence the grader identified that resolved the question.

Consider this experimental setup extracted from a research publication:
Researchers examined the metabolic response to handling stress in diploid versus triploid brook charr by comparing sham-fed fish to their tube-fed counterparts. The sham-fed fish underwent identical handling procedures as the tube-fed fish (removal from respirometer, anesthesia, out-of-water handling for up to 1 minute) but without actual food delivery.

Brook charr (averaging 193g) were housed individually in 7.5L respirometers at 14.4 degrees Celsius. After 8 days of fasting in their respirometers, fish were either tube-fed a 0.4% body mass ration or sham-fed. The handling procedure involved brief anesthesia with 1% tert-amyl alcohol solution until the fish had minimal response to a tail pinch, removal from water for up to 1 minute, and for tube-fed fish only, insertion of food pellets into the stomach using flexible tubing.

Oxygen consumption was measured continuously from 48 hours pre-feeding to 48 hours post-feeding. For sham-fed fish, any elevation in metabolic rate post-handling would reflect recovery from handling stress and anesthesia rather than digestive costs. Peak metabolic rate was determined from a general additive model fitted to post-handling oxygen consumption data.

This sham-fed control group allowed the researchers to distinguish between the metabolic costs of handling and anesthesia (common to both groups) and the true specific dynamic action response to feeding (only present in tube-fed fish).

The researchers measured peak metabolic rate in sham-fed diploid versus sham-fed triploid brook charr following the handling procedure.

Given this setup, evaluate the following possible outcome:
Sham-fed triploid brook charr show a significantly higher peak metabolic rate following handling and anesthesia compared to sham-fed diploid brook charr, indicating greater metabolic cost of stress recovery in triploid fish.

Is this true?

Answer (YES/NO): NO